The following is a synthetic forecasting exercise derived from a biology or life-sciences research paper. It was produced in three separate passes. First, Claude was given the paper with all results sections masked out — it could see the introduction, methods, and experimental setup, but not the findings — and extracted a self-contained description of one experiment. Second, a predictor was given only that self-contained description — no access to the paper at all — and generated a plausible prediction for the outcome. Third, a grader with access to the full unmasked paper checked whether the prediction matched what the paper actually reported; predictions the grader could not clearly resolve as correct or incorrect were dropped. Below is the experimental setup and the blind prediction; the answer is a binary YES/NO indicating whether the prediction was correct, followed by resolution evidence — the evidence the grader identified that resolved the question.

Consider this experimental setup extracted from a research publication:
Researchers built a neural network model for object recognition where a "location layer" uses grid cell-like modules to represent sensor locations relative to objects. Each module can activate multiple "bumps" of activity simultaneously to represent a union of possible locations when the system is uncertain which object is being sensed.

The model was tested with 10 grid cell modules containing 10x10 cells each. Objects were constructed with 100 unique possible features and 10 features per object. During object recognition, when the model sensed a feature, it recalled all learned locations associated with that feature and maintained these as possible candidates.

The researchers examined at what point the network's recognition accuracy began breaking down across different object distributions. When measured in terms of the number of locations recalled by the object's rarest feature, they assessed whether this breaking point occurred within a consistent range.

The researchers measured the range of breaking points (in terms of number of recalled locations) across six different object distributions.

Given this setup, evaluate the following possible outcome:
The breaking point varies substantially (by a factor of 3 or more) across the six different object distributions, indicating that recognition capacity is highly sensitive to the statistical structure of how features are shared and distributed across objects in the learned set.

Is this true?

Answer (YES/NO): NO